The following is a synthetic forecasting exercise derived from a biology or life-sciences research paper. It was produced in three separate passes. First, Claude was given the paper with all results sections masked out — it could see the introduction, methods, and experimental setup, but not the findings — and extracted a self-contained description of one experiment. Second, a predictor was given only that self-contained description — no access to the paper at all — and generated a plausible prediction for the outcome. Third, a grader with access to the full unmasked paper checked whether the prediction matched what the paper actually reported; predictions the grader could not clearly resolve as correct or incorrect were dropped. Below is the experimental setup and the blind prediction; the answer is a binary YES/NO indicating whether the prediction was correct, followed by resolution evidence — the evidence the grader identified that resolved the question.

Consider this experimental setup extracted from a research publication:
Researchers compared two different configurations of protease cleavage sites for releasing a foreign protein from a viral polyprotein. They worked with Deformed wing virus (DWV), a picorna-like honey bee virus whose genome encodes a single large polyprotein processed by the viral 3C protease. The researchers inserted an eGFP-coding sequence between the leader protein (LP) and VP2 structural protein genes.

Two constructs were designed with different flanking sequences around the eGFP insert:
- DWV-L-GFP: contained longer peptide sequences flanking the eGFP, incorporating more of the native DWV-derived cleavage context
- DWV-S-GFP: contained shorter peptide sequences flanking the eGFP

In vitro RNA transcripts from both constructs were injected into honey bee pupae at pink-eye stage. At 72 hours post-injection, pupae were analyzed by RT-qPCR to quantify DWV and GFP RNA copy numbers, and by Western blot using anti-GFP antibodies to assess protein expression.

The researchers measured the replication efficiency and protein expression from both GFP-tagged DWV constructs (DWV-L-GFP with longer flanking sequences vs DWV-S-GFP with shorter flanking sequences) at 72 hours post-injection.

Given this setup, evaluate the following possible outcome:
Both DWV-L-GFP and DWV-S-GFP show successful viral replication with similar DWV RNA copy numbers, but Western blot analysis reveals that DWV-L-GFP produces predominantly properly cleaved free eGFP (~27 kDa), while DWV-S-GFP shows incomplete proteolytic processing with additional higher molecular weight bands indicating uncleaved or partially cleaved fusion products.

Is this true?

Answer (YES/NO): NO